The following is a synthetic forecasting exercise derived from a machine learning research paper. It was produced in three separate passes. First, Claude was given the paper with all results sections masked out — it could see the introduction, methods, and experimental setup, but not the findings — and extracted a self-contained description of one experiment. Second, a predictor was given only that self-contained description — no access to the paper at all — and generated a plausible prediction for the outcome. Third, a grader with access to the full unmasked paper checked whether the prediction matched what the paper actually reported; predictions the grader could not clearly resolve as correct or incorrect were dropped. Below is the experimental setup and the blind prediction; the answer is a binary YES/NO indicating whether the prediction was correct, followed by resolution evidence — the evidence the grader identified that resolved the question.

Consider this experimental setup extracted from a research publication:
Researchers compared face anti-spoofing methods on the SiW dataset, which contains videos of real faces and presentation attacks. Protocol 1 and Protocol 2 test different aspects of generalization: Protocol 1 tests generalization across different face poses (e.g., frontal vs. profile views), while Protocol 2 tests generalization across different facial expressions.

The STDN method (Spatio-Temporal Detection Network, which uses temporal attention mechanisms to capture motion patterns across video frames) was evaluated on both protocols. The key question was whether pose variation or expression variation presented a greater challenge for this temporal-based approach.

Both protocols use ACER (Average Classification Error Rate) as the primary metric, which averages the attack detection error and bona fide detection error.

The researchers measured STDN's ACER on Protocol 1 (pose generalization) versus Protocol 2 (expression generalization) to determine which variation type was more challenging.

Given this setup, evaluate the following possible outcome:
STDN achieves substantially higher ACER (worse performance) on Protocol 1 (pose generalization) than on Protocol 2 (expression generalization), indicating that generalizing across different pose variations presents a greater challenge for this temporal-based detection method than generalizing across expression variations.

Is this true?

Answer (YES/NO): NO